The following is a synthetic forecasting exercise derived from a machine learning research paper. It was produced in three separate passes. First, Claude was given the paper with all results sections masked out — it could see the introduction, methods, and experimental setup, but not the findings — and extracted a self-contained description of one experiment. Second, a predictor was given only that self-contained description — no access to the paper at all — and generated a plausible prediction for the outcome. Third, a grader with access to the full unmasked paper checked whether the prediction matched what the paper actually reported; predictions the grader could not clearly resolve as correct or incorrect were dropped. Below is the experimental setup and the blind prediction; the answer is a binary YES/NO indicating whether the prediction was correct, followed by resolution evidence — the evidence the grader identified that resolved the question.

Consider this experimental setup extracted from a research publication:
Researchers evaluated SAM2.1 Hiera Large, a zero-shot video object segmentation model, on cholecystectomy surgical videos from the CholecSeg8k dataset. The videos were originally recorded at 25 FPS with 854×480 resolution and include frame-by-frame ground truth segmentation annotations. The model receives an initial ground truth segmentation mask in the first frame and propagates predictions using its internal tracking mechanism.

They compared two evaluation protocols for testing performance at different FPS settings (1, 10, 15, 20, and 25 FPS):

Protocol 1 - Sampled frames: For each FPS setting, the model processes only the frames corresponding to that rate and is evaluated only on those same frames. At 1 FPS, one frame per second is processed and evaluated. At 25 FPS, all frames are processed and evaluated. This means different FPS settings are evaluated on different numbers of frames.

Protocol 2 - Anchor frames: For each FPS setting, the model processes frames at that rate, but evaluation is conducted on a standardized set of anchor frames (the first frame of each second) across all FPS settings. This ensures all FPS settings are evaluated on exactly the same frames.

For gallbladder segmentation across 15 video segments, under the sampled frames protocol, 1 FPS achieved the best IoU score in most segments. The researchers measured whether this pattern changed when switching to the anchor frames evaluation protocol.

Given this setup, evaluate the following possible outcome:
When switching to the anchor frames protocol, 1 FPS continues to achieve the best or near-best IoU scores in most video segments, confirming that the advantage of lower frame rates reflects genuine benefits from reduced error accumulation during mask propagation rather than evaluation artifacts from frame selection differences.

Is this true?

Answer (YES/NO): NO